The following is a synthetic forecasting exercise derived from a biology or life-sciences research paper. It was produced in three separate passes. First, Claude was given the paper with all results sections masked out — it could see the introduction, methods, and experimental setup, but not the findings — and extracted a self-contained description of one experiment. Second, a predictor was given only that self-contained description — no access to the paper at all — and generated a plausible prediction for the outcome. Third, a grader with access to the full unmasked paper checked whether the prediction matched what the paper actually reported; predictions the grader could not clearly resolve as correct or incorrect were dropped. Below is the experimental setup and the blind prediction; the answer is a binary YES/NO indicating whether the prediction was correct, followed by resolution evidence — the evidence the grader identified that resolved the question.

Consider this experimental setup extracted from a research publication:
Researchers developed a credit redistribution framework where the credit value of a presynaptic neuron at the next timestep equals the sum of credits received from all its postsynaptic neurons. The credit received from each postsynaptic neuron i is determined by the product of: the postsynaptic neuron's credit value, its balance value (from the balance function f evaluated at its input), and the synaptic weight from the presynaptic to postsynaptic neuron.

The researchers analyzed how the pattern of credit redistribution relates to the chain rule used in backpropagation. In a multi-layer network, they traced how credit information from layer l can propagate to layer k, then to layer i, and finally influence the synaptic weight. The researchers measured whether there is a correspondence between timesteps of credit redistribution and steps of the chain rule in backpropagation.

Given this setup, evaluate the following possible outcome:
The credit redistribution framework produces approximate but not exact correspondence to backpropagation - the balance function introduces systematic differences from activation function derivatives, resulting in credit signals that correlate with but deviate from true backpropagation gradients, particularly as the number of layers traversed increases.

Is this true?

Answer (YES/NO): NO